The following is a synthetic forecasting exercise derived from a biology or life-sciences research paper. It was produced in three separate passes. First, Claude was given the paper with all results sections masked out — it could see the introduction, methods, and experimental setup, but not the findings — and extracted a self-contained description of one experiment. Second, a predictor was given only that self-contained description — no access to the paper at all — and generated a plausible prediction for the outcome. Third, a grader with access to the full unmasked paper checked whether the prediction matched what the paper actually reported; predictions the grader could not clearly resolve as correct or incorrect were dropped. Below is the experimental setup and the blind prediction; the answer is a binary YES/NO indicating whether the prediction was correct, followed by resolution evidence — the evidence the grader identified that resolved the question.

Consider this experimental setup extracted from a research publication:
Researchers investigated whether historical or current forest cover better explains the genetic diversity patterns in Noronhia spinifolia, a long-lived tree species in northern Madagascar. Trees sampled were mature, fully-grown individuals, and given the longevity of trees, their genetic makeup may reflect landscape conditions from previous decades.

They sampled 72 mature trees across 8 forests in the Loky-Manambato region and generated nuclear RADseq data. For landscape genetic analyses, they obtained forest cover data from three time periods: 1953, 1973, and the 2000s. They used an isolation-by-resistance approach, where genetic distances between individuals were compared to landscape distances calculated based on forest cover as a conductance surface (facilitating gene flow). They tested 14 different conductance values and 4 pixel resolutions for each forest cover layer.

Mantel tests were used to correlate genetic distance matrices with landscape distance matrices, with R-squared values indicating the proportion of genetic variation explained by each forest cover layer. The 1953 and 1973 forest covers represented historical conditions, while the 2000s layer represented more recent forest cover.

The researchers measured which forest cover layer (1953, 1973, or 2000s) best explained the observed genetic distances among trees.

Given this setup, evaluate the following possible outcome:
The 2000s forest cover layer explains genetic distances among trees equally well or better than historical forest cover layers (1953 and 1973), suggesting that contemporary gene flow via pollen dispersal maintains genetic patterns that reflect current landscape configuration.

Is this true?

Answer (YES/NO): YES